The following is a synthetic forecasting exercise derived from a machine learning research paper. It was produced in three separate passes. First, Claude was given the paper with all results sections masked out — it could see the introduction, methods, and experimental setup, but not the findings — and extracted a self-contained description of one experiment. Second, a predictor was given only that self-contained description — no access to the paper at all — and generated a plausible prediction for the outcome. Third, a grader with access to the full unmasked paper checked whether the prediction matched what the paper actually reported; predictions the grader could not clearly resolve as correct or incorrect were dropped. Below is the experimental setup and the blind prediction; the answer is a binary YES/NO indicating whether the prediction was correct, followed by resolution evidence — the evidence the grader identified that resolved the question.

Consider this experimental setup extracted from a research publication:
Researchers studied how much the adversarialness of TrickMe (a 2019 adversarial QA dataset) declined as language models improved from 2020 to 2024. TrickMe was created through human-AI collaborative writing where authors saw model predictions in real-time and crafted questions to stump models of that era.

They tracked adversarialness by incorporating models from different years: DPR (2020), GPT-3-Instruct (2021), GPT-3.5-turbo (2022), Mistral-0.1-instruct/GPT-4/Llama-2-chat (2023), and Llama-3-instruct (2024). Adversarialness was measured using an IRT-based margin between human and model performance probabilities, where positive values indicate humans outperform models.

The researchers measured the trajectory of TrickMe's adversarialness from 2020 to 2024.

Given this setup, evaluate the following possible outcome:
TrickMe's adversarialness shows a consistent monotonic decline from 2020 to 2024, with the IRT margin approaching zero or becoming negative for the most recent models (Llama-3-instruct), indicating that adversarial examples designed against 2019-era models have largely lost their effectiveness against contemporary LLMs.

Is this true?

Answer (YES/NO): NO